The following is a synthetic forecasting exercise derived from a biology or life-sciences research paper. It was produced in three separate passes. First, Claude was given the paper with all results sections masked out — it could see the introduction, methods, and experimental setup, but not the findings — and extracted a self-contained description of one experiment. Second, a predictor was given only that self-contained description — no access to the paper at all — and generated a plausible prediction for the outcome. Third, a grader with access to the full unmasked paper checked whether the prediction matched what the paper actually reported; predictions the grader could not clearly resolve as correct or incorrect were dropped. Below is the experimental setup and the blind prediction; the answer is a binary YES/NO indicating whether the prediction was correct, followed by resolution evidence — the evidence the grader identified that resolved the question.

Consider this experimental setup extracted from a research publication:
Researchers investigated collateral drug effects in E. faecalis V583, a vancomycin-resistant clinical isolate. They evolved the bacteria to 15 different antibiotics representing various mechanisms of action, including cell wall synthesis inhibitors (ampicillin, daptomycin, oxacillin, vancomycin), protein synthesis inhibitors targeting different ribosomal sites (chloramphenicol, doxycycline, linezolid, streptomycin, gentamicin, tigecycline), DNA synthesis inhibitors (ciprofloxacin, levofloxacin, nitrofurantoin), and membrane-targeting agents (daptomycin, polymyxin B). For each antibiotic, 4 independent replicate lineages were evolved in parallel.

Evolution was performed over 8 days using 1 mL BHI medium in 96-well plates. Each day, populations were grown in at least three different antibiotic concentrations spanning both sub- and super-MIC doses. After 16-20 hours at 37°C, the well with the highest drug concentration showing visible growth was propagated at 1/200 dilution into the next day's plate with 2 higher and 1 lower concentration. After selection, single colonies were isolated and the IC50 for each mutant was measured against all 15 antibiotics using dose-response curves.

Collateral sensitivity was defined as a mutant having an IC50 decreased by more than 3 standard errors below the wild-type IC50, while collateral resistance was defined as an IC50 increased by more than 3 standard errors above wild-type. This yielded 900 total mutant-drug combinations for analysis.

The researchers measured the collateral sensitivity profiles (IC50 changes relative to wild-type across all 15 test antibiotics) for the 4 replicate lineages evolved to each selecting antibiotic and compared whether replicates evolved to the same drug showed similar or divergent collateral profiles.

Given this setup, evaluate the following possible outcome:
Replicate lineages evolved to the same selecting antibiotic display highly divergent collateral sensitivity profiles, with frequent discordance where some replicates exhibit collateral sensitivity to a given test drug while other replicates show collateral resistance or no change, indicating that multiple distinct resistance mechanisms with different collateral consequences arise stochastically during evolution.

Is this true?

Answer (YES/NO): YES